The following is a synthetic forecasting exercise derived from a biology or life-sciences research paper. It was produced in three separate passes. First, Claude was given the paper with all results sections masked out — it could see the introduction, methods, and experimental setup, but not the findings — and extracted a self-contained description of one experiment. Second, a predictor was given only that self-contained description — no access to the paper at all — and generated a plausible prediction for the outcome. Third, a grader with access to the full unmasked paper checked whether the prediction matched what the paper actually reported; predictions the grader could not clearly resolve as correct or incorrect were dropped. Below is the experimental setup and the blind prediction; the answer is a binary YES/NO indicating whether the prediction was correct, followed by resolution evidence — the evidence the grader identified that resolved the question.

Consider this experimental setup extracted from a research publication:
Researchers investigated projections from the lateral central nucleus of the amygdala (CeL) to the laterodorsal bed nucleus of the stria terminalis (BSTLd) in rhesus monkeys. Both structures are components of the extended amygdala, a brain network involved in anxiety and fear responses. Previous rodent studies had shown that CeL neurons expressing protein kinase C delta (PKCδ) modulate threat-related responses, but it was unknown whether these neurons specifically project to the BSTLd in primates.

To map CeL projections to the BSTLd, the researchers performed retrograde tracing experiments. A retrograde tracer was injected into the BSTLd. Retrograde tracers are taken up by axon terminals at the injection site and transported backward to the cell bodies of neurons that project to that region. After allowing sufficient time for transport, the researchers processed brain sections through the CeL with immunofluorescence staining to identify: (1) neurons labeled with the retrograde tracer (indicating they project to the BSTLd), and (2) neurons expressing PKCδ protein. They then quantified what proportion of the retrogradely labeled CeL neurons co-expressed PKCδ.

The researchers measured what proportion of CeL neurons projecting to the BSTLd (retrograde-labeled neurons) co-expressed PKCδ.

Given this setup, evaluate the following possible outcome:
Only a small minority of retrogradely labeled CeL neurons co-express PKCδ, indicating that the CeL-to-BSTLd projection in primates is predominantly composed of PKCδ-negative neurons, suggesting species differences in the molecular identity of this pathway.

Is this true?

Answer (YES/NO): NO